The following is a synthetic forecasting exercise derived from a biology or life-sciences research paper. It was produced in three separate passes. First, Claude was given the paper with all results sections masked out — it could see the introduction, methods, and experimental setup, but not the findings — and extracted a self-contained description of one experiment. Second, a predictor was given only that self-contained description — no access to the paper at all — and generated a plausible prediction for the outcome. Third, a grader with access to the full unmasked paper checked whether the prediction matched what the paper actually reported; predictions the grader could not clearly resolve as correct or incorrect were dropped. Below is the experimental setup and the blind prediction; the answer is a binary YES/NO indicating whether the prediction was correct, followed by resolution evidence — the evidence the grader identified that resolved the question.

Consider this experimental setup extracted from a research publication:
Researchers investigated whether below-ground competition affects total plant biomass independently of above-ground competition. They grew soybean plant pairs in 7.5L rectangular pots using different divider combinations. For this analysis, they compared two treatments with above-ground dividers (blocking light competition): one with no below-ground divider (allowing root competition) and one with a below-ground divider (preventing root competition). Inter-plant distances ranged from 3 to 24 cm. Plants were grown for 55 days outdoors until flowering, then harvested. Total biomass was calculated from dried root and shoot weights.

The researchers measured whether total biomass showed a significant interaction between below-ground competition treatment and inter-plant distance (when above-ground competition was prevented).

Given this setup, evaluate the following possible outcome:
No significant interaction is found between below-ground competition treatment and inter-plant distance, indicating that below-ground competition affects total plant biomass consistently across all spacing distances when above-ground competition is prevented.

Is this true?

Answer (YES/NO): YES